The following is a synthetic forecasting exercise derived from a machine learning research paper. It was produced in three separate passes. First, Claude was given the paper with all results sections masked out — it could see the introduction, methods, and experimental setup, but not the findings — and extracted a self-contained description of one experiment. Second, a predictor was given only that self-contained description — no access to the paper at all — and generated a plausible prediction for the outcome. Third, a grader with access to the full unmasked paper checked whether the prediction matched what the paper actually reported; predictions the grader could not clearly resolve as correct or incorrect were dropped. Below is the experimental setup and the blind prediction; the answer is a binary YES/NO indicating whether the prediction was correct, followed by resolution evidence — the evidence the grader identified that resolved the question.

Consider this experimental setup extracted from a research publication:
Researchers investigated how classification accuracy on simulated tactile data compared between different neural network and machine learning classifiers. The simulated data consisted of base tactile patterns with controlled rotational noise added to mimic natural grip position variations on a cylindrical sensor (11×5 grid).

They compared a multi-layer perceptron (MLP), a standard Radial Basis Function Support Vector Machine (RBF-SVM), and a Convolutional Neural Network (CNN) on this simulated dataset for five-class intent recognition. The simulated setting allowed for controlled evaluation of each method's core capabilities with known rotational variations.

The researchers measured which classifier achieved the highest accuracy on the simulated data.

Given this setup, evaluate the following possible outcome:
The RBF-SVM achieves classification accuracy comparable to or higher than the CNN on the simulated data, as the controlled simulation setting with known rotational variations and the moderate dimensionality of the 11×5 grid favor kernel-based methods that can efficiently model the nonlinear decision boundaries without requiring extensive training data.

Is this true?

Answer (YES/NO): NO